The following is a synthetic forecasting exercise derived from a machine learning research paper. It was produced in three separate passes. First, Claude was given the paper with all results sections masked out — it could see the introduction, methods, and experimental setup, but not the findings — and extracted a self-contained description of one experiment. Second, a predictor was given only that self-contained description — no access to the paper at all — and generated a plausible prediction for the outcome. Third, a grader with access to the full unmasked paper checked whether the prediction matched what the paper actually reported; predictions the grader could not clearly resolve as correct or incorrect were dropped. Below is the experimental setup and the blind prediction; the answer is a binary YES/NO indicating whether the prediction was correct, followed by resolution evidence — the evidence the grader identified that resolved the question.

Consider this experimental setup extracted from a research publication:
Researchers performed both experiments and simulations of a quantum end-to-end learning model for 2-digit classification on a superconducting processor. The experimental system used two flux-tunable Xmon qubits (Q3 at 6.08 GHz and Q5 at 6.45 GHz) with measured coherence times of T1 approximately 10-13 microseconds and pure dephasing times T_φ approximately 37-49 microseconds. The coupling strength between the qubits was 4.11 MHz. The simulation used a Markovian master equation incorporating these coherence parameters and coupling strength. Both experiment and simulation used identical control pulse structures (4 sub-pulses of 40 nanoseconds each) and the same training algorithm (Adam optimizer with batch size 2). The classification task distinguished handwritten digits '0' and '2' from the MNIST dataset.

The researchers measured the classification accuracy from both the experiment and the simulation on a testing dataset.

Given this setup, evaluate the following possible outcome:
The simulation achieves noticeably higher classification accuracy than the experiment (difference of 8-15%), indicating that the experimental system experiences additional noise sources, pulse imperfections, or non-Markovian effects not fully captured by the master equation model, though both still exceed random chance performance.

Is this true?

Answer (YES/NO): NO